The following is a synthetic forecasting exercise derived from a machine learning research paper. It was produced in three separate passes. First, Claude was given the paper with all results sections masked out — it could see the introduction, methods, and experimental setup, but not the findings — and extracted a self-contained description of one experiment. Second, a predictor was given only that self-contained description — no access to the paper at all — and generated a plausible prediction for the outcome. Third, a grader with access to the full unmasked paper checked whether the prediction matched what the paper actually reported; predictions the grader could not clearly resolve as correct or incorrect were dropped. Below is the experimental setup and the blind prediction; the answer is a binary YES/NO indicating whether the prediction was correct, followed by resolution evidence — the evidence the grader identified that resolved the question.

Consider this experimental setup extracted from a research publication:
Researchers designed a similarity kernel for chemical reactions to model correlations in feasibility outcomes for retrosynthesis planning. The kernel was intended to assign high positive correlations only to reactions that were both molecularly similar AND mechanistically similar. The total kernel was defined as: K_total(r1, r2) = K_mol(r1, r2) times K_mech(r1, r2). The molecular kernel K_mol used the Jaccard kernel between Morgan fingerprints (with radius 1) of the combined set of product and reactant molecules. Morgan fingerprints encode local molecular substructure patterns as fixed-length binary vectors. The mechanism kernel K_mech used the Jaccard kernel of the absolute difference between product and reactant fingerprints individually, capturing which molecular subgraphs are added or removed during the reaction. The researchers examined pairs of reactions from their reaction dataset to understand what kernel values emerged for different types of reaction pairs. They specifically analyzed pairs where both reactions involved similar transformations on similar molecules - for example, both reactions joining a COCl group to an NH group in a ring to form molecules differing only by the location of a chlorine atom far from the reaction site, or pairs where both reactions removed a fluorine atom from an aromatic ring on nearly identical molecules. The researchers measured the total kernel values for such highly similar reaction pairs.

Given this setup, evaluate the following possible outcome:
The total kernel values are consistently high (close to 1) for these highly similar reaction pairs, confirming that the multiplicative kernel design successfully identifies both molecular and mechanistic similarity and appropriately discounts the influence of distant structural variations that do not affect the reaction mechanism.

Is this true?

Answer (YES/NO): YES